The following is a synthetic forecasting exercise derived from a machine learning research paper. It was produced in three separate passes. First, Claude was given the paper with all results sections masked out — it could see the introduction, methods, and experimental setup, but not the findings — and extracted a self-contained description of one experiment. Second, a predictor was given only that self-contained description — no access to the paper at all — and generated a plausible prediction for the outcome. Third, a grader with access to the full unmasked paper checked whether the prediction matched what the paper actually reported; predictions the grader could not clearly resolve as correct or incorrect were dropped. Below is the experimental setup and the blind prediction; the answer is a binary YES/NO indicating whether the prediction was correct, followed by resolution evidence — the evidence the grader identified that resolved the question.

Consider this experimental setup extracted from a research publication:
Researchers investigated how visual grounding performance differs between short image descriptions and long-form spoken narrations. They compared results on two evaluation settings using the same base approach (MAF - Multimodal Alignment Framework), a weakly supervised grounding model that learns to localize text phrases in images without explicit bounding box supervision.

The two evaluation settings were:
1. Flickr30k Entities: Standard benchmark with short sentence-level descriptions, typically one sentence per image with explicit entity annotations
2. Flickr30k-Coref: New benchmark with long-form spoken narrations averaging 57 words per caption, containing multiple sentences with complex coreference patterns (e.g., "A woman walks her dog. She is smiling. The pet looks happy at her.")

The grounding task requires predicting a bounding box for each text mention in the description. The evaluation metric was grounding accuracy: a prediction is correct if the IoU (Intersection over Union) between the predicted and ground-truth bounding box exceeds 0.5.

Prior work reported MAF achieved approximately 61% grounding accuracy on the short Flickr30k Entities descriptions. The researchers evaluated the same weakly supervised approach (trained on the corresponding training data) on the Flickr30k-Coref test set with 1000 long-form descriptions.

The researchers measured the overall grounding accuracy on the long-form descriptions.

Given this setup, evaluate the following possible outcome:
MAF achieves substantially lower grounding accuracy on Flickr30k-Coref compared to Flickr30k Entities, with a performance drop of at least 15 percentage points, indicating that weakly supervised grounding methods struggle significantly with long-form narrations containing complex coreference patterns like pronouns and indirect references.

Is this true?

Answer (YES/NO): YES